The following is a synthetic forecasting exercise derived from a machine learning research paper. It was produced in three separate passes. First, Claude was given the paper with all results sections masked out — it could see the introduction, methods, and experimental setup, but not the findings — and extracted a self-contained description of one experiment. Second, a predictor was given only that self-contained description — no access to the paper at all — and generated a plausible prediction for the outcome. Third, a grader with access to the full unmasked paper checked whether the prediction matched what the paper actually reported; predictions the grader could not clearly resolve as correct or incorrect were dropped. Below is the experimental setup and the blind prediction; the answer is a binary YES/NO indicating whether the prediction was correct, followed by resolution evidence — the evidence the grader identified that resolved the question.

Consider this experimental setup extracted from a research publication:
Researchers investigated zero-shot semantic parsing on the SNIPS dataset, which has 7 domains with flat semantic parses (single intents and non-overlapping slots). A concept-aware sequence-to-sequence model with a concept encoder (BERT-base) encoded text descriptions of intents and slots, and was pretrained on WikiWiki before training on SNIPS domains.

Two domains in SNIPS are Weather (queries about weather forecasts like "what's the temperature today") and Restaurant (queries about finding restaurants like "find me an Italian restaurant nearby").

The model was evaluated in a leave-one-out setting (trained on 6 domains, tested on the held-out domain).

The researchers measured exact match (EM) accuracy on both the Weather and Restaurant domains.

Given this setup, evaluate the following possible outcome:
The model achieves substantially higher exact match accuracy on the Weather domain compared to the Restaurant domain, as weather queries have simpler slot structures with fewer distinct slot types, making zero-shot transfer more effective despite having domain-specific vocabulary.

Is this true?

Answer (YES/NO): YES